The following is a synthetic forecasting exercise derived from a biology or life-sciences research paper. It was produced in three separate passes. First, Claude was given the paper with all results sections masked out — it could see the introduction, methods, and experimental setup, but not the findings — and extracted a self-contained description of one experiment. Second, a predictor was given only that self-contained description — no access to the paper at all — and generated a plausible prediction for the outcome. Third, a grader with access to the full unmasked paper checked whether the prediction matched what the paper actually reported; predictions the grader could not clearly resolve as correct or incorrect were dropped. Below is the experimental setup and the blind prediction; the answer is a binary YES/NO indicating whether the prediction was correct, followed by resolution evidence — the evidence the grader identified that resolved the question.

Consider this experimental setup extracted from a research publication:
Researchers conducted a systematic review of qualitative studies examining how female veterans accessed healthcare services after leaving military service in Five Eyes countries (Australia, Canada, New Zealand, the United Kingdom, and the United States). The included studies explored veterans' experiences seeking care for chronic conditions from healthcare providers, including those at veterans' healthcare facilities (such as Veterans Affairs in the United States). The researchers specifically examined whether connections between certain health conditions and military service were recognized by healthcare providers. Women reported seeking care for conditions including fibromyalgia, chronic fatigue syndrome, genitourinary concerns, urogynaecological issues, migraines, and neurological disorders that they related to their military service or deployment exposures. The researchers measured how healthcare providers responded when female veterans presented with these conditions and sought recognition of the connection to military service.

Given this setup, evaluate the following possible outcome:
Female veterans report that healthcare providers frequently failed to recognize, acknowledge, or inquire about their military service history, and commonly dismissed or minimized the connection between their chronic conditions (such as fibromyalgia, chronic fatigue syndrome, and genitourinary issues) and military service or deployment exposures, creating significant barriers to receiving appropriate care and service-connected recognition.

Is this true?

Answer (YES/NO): YES